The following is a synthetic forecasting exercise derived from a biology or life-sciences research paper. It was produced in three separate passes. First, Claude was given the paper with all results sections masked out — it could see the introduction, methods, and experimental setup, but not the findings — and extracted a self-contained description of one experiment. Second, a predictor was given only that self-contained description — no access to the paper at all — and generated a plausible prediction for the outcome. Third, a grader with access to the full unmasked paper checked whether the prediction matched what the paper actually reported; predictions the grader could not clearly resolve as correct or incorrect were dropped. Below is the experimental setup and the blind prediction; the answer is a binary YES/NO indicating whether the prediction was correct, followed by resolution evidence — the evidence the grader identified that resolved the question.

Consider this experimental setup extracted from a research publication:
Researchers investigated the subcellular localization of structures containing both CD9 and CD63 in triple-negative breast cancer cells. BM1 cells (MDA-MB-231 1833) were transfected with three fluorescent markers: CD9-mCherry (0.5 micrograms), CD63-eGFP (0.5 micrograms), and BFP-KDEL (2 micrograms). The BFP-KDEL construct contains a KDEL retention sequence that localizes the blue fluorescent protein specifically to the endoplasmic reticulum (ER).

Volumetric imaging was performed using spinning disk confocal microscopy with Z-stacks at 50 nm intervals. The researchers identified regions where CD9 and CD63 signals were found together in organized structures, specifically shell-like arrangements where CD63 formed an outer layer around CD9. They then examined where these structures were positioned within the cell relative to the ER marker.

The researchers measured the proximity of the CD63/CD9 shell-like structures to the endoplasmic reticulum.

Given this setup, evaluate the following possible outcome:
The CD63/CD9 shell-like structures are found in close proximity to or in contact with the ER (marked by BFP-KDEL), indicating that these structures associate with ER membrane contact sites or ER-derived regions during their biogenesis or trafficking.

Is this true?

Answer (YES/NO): YES